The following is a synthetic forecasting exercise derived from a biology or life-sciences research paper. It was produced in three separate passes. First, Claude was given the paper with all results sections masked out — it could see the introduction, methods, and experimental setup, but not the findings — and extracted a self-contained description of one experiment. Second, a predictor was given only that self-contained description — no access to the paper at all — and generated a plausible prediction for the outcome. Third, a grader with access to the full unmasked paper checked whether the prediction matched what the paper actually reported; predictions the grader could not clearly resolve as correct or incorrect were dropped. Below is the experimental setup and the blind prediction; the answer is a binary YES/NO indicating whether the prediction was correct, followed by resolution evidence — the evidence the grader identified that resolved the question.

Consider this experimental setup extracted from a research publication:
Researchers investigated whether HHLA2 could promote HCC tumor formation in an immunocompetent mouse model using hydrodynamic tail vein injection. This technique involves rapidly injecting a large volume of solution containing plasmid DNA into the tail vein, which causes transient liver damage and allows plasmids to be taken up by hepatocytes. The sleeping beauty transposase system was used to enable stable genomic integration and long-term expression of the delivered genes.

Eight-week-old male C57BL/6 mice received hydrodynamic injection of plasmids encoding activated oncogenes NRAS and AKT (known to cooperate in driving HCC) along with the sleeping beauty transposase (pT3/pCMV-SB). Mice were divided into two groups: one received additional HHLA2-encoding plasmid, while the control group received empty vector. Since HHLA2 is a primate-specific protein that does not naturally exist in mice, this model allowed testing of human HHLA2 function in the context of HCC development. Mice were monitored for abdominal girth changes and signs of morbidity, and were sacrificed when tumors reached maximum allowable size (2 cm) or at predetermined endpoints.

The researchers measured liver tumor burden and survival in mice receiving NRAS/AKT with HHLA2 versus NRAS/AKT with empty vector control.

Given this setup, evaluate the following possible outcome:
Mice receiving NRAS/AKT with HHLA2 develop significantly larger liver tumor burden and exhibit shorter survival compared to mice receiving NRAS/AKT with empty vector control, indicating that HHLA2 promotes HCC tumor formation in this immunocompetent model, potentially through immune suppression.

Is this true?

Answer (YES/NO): NO